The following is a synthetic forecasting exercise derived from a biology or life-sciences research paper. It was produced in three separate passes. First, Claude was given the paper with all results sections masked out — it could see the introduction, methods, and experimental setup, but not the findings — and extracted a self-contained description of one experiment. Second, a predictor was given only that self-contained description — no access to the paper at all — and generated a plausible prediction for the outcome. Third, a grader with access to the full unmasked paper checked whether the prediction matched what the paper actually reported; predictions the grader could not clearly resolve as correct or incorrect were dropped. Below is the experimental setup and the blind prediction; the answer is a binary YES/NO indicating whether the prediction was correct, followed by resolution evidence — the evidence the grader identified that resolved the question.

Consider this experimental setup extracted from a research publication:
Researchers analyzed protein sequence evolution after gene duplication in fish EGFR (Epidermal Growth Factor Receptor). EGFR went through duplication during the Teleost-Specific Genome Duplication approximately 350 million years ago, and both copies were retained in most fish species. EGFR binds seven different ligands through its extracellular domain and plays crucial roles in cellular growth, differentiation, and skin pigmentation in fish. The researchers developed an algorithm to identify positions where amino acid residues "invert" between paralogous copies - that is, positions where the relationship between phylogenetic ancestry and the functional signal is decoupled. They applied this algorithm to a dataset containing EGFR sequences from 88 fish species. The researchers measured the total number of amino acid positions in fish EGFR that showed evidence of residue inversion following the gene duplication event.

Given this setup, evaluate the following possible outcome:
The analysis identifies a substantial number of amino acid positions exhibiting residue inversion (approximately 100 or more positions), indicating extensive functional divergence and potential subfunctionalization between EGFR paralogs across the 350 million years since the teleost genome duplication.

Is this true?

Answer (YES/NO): NO